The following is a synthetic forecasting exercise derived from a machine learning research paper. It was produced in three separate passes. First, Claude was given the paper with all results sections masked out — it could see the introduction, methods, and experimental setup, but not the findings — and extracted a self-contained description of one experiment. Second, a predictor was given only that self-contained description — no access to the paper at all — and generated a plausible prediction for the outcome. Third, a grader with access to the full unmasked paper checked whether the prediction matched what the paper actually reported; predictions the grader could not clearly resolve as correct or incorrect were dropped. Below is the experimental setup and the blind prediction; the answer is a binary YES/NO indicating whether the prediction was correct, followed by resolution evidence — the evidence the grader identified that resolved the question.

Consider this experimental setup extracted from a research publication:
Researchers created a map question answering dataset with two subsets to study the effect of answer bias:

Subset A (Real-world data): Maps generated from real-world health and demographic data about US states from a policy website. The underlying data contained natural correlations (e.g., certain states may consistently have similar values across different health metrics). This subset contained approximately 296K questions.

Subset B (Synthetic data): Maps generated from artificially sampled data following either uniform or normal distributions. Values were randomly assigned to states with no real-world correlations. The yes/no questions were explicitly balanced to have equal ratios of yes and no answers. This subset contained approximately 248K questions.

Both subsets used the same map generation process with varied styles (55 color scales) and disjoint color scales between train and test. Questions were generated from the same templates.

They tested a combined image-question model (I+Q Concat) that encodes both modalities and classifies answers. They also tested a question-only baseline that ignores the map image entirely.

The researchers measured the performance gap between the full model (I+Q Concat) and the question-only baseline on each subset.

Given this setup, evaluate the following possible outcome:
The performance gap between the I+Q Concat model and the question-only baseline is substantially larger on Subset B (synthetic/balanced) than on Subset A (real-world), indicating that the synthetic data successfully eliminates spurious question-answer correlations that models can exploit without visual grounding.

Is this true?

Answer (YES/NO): NO